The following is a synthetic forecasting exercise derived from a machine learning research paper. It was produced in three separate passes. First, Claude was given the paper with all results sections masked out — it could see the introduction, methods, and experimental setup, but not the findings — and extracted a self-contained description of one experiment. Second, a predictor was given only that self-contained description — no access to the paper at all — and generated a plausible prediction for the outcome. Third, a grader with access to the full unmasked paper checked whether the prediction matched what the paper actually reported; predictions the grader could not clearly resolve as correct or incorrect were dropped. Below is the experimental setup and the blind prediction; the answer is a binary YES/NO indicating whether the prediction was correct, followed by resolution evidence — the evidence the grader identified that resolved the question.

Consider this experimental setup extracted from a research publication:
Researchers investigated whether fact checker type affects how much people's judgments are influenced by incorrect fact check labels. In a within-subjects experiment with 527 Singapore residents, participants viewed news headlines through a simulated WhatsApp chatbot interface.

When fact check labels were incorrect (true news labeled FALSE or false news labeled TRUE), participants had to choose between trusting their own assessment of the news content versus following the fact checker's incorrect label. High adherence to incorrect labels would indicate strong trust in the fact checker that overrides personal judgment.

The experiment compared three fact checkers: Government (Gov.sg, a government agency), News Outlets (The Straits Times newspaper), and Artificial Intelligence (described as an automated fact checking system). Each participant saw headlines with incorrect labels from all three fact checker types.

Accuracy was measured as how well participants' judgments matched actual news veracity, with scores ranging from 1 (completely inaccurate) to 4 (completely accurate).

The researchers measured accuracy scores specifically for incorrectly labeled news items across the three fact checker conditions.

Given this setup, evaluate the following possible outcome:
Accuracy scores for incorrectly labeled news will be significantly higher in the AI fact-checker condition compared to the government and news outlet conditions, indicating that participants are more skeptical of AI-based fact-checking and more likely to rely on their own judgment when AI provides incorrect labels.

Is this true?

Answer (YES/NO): NO